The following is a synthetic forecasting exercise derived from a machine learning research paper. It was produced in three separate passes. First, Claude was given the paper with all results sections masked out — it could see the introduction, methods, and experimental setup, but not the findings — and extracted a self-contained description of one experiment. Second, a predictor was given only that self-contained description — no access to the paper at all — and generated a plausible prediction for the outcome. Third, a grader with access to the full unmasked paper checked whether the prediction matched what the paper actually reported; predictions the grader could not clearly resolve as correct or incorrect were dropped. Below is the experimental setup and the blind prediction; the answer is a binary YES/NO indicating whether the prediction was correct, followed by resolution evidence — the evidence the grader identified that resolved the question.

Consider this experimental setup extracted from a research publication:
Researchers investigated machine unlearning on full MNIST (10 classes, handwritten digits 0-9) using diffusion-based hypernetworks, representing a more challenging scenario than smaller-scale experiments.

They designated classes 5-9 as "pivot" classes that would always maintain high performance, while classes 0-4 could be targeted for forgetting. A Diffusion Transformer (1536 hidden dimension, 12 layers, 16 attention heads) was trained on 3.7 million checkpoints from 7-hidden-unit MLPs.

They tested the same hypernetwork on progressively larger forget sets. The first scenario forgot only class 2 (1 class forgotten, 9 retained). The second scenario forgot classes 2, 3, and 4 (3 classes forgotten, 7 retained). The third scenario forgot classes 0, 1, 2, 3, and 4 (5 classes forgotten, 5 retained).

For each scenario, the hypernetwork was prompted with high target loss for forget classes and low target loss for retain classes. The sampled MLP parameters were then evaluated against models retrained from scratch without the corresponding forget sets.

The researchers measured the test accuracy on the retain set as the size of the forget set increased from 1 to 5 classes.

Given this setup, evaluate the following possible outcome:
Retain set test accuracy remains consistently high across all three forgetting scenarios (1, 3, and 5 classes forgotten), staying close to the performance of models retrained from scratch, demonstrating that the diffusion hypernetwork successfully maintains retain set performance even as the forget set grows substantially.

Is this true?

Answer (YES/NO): NO